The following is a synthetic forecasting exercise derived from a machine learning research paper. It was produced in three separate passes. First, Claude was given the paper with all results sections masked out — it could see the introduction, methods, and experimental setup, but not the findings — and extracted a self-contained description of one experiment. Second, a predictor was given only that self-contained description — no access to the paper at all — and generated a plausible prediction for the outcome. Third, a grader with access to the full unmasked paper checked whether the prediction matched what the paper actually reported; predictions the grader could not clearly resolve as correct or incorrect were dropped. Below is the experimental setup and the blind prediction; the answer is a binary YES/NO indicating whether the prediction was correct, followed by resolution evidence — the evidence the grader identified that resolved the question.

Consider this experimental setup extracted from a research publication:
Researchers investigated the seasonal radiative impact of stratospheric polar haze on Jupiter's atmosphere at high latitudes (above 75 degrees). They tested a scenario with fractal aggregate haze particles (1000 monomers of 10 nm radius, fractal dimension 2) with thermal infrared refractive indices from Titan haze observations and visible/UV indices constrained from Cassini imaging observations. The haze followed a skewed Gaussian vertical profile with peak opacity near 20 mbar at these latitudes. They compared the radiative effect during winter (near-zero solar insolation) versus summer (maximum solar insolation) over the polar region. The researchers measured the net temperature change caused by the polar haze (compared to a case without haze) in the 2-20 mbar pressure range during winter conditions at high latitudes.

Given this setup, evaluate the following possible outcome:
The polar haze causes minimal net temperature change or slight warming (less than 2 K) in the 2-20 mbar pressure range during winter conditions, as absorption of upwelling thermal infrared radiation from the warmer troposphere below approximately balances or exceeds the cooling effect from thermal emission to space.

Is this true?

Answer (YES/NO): NO